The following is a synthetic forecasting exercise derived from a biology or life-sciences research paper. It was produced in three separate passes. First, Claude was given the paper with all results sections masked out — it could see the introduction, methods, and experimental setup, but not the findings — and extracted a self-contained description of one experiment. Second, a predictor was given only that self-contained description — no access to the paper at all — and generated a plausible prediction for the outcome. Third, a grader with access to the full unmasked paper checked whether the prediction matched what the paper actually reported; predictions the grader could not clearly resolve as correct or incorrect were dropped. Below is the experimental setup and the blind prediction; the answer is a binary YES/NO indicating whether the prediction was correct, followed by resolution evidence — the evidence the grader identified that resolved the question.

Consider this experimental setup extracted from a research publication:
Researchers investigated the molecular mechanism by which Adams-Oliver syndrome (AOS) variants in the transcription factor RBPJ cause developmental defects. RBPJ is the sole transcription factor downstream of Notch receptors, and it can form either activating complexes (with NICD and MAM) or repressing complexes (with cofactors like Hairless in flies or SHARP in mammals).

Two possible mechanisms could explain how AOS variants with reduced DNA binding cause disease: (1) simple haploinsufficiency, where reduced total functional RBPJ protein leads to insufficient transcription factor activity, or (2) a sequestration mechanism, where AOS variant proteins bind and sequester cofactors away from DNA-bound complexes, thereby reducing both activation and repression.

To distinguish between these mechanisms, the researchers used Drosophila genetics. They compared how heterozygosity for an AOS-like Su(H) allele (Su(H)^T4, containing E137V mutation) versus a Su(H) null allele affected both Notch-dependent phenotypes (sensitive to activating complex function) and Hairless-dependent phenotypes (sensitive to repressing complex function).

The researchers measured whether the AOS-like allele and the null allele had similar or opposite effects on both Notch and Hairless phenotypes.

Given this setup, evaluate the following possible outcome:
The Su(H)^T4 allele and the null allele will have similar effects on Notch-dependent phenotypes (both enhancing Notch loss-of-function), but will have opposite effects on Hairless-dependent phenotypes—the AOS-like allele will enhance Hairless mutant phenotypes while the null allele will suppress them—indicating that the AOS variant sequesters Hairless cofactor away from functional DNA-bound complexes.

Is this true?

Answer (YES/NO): NO